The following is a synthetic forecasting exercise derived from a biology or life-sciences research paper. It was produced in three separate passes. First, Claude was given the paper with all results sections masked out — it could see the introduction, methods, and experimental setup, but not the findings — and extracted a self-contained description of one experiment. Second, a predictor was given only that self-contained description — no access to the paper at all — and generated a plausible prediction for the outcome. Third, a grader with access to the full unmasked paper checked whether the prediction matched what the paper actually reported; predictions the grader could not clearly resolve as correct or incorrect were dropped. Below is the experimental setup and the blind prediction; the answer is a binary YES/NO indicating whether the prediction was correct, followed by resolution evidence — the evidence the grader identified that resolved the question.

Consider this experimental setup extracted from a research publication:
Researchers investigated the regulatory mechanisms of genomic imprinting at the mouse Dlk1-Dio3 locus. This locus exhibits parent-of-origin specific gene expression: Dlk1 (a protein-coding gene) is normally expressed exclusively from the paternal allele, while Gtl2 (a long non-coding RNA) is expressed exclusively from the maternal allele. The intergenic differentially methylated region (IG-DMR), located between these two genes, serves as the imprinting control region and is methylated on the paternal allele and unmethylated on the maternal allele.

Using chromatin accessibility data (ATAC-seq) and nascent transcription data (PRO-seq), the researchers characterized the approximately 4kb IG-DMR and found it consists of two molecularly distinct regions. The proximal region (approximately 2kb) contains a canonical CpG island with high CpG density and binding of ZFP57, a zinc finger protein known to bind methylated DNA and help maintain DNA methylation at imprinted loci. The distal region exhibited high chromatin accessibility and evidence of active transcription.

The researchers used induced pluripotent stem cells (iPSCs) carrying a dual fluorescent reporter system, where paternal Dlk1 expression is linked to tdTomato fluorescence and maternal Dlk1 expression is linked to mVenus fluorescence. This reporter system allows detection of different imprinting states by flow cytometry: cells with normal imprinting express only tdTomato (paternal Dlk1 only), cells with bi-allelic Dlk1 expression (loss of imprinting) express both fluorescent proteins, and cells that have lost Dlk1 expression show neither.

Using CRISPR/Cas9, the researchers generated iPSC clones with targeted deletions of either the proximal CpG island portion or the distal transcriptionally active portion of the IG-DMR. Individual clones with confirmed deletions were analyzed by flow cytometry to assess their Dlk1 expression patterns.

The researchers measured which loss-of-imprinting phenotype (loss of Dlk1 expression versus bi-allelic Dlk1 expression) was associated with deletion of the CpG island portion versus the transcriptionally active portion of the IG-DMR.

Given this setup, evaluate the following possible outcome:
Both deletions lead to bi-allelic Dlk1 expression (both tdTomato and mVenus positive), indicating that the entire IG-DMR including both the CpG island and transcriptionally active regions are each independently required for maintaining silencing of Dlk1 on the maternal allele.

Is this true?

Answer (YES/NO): NO